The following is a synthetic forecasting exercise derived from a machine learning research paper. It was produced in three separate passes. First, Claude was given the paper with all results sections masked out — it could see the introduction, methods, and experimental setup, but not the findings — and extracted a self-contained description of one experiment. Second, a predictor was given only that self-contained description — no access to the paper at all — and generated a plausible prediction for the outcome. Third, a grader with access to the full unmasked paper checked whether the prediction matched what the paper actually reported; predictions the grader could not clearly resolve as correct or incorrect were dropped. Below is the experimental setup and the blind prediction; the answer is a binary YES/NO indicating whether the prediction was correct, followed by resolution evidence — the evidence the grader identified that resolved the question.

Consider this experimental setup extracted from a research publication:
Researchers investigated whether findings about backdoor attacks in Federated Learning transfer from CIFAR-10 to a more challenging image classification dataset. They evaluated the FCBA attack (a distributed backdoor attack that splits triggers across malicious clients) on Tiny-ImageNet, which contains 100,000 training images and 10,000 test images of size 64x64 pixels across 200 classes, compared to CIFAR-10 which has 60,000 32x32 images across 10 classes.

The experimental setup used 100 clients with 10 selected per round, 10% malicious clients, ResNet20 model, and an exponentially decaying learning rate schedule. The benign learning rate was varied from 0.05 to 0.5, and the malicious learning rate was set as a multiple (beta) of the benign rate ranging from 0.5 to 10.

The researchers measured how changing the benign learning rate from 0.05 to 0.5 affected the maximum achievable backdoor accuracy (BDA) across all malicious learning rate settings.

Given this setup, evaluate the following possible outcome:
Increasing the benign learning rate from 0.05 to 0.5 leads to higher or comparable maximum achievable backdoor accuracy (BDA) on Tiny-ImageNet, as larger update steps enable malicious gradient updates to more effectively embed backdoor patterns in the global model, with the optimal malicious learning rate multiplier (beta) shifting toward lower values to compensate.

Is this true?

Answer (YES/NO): NO